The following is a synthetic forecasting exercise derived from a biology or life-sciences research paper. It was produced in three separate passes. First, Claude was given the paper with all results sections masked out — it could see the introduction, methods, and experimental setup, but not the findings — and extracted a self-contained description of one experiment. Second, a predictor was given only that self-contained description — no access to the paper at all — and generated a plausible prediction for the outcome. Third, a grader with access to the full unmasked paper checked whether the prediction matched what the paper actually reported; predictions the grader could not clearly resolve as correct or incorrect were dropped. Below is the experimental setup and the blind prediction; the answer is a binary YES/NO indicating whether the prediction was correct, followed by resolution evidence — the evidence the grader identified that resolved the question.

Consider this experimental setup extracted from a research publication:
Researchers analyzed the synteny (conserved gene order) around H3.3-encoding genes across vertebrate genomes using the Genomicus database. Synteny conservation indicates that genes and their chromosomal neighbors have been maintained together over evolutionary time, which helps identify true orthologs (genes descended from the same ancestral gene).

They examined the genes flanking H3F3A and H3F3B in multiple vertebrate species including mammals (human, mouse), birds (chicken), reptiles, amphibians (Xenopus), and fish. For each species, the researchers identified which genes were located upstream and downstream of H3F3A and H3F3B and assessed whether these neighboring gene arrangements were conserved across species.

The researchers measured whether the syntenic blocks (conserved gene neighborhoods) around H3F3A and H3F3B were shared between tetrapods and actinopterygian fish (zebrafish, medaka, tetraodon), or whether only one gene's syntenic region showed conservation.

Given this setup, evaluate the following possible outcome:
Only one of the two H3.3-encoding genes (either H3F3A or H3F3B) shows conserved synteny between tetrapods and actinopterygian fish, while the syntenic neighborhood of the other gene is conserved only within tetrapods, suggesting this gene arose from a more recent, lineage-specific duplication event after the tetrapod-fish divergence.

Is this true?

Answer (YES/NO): YES